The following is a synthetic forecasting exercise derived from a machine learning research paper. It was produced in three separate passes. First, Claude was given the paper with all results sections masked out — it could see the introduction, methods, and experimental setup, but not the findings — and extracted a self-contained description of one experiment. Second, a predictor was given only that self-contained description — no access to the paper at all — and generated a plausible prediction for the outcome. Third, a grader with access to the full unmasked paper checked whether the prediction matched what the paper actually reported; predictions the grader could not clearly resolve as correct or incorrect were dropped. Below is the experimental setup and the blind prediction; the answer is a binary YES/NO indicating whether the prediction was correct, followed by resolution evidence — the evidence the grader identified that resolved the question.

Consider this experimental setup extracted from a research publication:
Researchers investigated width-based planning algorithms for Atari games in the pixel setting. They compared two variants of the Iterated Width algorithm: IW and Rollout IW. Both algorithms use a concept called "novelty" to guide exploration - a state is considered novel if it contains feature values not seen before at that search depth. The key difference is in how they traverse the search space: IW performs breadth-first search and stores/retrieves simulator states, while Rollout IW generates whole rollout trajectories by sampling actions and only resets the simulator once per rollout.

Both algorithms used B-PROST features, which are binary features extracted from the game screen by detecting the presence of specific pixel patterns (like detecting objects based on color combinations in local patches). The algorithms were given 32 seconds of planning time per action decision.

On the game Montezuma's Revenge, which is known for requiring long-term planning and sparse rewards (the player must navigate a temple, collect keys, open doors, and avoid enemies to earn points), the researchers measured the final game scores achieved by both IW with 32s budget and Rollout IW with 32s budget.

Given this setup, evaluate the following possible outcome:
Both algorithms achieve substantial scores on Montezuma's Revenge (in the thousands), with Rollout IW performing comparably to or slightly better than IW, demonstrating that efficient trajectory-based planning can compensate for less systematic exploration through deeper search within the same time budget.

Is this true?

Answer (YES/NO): NO